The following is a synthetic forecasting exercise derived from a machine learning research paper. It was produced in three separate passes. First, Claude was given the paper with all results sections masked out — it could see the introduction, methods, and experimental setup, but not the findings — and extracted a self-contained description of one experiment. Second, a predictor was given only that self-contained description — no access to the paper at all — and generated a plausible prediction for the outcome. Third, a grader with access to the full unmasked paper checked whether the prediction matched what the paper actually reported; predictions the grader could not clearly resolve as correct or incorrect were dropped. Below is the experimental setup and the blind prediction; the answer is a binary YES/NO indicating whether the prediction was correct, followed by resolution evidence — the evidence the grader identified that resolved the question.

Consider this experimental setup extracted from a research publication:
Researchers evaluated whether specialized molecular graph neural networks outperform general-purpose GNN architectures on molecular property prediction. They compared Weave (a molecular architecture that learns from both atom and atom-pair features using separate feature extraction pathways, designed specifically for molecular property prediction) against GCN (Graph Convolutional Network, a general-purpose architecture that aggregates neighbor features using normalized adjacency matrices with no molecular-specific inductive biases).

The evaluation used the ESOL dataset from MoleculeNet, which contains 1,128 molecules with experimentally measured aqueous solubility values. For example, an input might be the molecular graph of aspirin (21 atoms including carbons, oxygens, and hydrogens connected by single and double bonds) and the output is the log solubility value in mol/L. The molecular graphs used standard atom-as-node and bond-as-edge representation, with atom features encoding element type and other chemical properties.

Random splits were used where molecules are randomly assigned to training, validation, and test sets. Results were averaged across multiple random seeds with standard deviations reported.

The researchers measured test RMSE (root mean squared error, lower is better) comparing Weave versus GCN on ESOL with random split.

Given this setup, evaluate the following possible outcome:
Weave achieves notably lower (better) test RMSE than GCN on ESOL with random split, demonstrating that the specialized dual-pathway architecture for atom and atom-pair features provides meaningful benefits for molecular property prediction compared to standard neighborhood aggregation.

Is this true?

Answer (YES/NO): NO